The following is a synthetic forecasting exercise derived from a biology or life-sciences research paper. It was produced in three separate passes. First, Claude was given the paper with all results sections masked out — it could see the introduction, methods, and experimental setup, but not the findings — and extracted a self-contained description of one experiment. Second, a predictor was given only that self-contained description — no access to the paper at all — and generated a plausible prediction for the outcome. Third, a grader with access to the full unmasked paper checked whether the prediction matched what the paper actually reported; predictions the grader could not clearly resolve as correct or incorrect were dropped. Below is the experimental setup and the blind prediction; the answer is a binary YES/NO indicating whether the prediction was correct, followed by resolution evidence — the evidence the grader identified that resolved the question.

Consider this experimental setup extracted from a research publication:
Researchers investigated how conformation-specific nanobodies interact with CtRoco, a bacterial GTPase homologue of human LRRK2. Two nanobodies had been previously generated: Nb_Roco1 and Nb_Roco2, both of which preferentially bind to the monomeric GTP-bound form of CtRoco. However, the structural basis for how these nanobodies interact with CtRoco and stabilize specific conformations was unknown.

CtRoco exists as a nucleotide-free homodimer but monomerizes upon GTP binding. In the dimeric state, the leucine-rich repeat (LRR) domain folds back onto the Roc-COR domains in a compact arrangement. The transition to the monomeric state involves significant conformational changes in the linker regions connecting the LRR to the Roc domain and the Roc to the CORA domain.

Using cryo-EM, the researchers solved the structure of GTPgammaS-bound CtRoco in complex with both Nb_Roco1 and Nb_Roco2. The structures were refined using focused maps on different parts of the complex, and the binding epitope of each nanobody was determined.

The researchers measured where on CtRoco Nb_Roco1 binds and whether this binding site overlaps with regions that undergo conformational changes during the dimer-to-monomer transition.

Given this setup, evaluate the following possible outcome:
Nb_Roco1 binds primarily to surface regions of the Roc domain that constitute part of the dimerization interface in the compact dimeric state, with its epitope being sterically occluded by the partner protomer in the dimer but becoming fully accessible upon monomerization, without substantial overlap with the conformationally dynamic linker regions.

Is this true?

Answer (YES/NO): NO